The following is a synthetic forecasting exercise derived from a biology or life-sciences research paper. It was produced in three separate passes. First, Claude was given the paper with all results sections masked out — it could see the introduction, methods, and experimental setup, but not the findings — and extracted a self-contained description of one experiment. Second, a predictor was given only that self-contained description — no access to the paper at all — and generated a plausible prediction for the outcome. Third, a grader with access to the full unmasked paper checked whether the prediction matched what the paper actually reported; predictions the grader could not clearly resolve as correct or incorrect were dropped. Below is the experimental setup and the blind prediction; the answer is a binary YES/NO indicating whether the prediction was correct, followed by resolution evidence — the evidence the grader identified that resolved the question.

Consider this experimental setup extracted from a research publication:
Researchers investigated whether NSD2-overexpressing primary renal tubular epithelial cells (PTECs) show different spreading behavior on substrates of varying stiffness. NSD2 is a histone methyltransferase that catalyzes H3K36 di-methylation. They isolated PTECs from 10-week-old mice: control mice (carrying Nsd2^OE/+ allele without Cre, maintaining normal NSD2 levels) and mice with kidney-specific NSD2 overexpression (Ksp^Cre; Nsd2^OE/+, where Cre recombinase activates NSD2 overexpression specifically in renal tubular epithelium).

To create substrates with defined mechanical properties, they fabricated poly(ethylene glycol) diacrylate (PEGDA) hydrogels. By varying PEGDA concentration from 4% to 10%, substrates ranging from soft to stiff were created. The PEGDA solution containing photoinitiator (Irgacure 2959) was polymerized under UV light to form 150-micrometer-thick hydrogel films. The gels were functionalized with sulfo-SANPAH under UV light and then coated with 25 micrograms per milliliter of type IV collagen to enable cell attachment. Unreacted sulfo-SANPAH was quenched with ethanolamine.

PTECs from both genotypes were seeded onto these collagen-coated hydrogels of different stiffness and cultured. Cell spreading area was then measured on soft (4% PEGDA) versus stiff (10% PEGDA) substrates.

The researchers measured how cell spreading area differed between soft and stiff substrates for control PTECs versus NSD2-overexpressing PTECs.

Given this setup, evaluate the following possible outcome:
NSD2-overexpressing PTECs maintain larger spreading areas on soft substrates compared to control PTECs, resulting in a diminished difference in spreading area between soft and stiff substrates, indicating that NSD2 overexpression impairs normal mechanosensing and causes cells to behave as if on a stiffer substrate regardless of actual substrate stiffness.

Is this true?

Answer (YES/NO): NO